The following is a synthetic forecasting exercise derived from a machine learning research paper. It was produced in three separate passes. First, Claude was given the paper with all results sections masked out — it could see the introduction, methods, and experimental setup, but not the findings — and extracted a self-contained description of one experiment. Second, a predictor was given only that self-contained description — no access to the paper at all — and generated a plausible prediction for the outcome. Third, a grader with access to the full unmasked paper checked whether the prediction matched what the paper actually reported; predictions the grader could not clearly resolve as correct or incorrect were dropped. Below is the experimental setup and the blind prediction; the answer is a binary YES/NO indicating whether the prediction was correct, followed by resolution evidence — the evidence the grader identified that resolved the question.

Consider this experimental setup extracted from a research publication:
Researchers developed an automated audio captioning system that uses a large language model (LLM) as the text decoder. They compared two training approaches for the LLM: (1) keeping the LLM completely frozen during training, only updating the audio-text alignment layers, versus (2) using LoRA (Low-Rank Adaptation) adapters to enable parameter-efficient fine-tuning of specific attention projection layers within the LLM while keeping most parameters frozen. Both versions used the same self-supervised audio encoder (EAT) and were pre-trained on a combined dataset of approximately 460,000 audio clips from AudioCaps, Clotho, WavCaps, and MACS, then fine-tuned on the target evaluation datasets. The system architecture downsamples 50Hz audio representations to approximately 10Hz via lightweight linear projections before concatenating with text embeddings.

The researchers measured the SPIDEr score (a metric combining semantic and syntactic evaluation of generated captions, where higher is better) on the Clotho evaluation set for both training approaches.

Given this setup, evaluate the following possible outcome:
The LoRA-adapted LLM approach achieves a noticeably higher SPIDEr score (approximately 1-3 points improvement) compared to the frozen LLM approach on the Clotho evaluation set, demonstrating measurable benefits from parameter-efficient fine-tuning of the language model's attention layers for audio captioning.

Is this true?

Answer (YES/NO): YES